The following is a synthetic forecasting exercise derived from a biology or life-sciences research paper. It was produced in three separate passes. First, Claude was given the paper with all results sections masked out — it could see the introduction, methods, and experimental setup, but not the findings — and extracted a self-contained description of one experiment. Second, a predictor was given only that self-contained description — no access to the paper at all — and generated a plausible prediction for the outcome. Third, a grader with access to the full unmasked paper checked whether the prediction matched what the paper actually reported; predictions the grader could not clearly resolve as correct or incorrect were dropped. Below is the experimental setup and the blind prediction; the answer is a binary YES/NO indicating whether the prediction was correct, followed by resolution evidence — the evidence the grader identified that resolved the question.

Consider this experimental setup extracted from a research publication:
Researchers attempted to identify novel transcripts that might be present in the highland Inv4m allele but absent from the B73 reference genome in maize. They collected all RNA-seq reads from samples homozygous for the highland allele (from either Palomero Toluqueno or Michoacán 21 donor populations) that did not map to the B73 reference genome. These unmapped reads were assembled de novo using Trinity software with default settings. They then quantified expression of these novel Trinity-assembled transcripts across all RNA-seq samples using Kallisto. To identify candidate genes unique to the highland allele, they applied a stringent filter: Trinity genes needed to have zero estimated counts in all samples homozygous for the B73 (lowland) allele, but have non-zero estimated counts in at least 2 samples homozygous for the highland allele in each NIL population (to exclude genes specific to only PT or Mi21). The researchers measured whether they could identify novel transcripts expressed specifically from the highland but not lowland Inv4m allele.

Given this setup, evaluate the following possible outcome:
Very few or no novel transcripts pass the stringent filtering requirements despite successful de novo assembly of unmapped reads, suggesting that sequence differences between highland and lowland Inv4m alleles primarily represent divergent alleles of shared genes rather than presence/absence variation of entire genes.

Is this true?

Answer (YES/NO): YES